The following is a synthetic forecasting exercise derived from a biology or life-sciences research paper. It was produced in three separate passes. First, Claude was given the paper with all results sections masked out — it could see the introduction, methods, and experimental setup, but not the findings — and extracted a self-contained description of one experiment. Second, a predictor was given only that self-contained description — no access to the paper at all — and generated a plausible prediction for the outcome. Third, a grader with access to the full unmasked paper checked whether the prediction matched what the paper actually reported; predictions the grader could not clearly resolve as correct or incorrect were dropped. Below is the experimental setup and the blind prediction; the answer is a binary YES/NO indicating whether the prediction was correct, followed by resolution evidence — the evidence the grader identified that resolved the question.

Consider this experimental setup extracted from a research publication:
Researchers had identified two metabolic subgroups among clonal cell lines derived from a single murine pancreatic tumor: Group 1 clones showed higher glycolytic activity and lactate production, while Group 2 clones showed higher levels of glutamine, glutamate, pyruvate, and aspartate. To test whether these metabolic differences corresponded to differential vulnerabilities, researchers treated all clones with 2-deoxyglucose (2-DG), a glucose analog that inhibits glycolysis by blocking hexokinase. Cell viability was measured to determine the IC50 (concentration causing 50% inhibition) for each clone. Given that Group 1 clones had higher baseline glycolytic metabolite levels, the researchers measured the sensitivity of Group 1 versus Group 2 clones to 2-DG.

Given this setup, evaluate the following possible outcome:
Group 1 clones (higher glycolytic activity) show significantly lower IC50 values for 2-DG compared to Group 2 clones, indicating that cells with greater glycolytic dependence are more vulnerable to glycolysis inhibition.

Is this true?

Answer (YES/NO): NO